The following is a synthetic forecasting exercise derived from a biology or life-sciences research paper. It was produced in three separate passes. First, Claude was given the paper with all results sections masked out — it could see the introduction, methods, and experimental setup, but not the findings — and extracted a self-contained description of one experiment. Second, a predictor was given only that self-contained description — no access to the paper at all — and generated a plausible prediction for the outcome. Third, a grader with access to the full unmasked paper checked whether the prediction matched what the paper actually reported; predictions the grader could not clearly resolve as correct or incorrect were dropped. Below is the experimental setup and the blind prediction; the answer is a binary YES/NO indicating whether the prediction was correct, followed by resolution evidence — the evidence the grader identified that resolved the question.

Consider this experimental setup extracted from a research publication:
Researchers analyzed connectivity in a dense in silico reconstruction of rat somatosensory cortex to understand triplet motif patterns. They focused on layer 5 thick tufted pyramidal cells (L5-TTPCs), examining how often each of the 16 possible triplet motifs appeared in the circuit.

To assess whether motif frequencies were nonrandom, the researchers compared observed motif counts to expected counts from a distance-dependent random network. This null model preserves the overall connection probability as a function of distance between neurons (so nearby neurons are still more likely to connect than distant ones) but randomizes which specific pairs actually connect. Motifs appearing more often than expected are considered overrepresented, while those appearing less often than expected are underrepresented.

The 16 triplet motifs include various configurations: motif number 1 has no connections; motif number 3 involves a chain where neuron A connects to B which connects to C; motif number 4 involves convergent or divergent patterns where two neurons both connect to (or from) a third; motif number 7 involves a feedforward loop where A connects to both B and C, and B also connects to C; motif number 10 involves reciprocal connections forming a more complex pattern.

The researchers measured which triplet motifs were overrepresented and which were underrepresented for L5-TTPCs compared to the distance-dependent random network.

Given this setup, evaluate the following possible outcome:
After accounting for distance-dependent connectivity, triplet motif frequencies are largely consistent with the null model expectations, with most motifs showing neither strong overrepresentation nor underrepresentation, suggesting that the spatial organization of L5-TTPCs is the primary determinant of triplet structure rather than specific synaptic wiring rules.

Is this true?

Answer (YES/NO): NO